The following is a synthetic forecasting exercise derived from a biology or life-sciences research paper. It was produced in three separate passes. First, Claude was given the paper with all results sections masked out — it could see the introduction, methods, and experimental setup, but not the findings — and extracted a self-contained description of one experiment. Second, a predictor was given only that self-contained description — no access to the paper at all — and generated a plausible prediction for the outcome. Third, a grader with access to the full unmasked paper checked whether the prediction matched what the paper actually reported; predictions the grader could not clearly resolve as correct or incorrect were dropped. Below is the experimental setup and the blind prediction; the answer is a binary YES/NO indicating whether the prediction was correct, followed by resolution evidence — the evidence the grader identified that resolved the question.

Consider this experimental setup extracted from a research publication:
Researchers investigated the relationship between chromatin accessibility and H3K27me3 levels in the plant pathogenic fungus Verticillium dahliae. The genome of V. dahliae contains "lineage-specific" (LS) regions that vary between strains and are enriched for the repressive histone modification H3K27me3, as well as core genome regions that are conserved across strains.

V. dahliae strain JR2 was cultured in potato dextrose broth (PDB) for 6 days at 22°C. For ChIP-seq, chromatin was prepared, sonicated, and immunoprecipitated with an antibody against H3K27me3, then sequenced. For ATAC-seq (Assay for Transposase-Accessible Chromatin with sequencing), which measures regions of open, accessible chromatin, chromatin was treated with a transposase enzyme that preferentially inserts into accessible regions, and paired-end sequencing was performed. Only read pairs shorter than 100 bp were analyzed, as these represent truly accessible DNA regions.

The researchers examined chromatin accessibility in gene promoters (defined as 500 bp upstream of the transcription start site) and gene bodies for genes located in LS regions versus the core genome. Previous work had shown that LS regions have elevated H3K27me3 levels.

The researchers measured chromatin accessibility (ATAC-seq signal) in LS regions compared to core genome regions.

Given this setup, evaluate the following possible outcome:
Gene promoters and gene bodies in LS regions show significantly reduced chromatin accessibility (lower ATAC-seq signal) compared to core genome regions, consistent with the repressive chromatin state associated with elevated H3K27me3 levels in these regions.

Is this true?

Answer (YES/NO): NO